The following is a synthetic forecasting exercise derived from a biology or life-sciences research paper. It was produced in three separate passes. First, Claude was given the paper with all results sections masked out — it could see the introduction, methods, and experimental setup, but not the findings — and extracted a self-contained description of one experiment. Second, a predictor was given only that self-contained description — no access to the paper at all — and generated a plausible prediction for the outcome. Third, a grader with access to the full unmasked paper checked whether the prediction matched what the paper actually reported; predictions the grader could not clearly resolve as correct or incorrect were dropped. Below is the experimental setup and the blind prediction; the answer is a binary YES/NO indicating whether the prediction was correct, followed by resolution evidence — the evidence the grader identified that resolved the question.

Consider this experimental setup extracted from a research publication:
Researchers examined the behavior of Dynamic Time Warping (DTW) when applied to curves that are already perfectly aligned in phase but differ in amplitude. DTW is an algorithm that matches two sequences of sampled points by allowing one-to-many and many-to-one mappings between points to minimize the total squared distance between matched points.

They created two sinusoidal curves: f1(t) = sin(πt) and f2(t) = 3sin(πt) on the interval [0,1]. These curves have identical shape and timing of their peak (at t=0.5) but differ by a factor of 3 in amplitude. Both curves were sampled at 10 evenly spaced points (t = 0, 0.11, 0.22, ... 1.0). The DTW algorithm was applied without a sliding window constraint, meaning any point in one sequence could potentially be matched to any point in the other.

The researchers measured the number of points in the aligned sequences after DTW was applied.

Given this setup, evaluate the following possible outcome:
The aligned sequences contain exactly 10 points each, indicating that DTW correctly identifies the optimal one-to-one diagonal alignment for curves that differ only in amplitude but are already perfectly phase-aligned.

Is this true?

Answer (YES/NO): NO